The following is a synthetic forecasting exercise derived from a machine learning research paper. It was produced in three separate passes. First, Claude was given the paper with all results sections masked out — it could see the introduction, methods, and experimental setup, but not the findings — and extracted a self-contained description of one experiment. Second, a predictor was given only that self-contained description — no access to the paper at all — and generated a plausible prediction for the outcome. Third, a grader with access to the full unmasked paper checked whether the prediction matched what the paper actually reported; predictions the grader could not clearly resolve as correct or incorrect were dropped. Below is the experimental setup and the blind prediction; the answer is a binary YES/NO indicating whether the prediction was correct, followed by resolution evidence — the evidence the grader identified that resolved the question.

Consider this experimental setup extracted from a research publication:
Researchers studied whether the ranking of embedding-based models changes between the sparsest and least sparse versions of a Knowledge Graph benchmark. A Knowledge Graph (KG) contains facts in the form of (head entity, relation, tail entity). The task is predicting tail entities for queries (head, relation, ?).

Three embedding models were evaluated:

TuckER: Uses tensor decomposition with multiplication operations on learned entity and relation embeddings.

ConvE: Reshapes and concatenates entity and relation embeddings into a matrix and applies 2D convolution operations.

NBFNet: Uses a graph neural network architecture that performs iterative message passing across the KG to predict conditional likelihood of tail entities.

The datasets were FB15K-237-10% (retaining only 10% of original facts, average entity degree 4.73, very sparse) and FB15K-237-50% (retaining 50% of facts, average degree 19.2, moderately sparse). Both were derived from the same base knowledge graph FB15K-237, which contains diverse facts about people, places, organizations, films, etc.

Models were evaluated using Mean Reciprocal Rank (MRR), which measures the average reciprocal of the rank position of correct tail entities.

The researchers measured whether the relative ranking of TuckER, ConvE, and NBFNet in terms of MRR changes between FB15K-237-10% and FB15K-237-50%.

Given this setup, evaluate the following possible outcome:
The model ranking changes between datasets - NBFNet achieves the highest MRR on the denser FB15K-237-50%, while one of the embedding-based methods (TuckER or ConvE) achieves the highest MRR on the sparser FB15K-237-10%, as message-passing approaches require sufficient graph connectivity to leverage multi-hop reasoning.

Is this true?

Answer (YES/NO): YES